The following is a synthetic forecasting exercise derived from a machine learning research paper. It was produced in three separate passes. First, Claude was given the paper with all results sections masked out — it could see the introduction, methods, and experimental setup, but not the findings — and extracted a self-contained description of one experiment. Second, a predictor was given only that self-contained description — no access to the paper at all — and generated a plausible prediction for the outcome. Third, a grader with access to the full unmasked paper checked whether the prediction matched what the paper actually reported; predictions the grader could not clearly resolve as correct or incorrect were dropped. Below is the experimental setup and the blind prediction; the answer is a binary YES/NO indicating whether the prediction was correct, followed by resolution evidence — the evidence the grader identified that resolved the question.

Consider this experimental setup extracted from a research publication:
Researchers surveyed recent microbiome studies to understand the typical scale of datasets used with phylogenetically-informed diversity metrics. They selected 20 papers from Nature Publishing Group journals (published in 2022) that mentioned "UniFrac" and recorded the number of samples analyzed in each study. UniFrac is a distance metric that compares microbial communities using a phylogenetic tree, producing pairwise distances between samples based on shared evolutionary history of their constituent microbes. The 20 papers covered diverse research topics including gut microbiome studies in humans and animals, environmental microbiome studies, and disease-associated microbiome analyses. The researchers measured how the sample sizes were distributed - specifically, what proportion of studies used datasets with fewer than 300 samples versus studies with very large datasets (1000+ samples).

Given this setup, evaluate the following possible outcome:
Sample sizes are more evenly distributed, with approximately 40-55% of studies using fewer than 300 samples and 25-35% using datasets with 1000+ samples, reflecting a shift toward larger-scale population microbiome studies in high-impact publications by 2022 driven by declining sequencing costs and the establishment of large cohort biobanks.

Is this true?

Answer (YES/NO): NO